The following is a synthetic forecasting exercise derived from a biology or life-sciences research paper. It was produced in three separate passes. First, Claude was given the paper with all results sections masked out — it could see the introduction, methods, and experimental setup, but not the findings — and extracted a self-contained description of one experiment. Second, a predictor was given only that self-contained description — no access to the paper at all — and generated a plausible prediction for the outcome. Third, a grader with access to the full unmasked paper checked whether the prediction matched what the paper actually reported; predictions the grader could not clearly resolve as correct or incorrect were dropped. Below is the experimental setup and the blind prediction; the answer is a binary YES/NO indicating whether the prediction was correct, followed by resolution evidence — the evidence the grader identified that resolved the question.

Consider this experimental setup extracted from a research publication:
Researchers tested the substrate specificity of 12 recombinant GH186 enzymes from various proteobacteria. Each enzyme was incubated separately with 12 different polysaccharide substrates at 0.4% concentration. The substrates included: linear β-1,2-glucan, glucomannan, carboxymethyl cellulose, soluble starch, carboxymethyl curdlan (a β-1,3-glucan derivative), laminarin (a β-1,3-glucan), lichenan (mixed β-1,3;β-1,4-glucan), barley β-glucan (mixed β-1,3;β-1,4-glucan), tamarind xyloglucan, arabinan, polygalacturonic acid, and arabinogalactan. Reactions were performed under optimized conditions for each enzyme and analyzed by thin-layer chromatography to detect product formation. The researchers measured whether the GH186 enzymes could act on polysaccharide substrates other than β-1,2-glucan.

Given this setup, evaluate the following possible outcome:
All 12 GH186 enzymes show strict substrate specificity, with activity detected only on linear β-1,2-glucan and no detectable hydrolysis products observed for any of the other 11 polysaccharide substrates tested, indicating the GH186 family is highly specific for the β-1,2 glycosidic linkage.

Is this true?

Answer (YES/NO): YES